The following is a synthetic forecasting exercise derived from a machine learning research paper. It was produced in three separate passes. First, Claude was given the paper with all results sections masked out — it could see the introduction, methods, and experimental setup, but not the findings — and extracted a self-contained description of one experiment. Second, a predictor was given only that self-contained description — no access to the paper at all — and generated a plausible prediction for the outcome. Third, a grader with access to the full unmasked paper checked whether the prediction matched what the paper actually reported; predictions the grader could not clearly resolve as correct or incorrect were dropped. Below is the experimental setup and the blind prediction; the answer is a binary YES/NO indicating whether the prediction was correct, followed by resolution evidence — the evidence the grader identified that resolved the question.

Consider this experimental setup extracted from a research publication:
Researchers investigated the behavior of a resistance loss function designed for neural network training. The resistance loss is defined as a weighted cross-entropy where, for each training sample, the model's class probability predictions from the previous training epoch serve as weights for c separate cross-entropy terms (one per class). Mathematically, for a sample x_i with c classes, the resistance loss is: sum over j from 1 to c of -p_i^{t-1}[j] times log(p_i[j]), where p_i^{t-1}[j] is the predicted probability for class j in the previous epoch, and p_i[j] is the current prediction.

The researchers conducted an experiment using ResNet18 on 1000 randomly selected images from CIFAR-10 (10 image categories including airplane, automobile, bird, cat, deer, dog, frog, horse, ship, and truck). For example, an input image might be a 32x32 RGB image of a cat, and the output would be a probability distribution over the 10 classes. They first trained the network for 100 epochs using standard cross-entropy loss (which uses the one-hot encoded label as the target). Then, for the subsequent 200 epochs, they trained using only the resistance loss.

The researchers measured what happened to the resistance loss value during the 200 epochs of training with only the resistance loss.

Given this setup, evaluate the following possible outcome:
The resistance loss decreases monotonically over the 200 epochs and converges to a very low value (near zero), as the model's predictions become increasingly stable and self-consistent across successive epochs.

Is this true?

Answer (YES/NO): NO